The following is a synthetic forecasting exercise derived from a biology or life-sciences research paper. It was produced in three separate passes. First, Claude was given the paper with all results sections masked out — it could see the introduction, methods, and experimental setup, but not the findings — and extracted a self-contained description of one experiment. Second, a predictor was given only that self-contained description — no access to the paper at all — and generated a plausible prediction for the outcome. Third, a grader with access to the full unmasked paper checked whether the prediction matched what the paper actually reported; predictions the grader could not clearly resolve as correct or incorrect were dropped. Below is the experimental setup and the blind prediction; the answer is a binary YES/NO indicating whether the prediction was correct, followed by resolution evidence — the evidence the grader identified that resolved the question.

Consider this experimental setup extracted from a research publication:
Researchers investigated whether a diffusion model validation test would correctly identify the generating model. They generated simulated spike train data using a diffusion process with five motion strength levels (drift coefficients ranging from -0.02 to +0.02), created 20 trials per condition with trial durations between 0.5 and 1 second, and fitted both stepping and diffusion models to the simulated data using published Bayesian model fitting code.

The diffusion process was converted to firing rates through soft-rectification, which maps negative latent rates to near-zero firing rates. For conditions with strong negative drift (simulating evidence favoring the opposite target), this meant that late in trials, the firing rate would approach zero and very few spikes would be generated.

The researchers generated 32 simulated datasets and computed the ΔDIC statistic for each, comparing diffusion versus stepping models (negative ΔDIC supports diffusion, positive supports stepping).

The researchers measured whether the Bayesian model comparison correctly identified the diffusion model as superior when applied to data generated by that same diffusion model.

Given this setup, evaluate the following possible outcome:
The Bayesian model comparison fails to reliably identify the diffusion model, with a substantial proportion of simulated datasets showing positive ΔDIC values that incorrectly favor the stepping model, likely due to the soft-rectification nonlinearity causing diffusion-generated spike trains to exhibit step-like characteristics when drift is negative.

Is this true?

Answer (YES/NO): NO